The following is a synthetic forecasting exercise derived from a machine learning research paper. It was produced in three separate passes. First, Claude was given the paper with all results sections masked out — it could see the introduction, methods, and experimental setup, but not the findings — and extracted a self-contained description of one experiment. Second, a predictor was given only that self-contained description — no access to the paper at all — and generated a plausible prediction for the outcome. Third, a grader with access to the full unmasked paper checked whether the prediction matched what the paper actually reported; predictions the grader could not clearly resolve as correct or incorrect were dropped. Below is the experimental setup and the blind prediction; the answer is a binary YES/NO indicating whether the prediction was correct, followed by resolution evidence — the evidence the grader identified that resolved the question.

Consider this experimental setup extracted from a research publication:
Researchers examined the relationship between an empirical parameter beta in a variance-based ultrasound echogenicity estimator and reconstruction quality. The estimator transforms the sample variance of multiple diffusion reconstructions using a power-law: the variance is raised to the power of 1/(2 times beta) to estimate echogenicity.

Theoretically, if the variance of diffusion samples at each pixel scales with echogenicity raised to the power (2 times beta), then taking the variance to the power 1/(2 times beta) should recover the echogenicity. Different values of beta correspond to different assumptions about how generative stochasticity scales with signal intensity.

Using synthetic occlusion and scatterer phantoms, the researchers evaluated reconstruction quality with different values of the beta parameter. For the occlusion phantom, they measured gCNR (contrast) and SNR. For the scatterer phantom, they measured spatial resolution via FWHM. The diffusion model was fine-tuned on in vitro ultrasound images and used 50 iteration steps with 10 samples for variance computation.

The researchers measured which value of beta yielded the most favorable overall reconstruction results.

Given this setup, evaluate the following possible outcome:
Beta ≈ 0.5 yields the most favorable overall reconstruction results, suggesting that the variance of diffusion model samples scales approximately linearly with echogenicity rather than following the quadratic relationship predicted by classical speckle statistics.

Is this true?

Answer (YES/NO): YES